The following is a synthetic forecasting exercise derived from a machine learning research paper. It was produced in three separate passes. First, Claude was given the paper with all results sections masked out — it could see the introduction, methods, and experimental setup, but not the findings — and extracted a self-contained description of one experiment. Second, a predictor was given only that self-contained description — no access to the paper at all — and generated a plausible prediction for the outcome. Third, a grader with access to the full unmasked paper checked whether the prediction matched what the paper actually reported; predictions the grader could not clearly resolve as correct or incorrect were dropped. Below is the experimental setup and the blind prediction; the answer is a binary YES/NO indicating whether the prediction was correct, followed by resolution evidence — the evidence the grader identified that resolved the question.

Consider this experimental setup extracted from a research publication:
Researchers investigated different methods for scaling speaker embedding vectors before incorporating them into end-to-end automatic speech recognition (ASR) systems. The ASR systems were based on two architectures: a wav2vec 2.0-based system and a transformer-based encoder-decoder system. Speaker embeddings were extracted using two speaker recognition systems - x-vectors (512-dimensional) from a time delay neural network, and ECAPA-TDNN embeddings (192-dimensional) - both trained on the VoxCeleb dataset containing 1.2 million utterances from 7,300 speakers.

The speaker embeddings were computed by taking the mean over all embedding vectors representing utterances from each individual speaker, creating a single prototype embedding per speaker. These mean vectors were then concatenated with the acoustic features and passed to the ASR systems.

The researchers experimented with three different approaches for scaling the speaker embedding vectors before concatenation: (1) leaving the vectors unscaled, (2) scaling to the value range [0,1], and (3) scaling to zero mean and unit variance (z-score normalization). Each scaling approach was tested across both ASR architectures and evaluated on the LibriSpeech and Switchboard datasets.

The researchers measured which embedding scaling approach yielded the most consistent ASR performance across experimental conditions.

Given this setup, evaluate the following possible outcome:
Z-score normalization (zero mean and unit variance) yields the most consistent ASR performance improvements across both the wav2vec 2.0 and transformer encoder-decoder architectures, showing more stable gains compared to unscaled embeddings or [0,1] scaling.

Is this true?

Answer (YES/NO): NO